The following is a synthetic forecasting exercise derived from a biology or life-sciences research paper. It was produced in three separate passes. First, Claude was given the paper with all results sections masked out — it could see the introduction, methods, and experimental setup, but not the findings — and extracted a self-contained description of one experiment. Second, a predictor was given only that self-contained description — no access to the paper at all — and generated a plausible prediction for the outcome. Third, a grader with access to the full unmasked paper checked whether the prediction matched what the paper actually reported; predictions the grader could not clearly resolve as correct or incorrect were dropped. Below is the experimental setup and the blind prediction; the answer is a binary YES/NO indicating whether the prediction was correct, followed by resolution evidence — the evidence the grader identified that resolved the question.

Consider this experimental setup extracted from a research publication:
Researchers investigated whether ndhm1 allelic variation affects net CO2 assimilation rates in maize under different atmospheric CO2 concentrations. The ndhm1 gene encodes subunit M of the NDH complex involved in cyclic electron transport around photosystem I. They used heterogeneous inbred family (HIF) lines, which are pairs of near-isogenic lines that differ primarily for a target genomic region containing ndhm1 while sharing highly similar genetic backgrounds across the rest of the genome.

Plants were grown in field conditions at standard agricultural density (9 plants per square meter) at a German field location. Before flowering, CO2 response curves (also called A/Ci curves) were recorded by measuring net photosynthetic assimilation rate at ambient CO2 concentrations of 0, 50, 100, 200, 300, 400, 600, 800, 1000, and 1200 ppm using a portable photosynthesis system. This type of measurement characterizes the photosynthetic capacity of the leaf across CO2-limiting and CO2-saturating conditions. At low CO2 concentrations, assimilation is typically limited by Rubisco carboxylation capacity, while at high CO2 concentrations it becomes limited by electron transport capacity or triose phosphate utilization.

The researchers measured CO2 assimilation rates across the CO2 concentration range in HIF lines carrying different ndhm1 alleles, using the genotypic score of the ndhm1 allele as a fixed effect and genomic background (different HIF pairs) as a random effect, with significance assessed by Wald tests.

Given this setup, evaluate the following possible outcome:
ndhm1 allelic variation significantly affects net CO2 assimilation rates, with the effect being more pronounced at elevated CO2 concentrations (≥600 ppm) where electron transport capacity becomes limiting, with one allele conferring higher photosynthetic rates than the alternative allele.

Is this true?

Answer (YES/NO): NO